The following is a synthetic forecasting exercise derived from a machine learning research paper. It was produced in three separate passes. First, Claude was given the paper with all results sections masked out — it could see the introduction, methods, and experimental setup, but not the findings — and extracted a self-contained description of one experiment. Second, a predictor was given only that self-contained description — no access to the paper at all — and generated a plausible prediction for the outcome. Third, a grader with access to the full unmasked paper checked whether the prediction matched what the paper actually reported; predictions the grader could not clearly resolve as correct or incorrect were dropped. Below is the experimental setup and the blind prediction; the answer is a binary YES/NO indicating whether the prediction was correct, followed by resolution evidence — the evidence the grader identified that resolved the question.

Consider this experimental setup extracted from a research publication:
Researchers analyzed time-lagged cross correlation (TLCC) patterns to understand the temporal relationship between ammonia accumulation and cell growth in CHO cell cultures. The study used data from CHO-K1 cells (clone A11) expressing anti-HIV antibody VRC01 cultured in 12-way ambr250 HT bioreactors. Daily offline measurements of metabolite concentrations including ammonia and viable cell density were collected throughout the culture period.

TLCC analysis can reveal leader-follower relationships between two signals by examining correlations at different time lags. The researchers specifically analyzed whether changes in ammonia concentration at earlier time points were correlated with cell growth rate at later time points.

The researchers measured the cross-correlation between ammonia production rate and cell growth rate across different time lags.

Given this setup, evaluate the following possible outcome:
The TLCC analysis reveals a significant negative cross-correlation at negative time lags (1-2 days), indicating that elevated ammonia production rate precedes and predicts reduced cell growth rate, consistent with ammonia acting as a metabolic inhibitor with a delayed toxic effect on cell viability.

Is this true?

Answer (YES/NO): NO